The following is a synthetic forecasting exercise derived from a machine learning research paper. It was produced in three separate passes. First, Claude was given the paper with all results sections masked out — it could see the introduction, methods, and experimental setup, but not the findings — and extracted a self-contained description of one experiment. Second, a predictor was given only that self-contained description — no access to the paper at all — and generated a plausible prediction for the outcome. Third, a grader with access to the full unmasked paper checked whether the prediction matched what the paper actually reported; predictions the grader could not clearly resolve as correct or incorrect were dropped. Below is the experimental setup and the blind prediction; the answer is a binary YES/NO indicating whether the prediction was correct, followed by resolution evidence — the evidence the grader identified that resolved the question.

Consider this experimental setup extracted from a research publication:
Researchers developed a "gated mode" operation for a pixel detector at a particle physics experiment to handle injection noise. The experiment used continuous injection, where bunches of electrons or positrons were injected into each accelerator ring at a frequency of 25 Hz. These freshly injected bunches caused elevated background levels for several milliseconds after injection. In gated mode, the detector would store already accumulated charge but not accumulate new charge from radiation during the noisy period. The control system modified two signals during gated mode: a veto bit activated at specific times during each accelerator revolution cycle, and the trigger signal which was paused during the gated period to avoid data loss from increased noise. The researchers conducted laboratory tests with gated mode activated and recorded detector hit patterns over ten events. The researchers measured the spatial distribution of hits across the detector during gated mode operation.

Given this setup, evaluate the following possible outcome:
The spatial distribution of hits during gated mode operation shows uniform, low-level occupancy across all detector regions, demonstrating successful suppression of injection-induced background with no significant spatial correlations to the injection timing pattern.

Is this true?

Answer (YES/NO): NO